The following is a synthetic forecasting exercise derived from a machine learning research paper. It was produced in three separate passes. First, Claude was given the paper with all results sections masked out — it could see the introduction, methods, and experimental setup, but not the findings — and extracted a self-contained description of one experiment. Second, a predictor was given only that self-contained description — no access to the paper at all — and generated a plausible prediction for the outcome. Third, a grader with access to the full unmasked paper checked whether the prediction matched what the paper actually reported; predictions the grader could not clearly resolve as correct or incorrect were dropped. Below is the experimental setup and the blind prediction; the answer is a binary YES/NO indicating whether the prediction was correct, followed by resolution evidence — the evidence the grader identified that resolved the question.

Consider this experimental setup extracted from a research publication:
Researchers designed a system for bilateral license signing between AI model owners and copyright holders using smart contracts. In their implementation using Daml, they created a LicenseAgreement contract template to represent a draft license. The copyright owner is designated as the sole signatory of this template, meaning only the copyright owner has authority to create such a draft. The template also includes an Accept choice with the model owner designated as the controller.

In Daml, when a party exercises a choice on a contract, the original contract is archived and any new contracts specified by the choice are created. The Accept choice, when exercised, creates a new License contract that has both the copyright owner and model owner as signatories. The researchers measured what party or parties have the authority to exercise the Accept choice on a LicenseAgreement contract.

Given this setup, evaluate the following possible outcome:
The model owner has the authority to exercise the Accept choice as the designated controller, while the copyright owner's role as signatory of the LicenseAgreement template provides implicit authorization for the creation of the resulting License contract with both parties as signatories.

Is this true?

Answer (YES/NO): NO